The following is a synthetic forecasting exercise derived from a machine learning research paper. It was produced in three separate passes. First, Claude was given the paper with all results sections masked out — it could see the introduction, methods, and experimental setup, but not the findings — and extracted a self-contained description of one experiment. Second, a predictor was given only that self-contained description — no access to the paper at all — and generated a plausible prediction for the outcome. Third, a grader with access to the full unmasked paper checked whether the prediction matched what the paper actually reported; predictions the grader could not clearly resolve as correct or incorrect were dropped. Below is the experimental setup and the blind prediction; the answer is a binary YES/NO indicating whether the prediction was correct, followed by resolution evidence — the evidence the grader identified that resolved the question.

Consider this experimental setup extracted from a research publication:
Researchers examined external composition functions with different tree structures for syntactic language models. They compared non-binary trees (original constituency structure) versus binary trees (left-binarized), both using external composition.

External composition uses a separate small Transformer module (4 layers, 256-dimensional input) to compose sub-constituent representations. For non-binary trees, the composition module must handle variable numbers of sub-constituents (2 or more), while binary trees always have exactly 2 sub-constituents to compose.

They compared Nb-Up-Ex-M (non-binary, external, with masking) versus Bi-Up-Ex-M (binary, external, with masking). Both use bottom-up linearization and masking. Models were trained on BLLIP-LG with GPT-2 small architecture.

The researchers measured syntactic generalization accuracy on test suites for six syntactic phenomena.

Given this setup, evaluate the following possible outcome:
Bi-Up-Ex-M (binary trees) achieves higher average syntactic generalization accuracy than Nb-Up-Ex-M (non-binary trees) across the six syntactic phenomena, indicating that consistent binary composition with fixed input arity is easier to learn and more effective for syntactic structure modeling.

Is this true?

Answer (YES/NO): YES